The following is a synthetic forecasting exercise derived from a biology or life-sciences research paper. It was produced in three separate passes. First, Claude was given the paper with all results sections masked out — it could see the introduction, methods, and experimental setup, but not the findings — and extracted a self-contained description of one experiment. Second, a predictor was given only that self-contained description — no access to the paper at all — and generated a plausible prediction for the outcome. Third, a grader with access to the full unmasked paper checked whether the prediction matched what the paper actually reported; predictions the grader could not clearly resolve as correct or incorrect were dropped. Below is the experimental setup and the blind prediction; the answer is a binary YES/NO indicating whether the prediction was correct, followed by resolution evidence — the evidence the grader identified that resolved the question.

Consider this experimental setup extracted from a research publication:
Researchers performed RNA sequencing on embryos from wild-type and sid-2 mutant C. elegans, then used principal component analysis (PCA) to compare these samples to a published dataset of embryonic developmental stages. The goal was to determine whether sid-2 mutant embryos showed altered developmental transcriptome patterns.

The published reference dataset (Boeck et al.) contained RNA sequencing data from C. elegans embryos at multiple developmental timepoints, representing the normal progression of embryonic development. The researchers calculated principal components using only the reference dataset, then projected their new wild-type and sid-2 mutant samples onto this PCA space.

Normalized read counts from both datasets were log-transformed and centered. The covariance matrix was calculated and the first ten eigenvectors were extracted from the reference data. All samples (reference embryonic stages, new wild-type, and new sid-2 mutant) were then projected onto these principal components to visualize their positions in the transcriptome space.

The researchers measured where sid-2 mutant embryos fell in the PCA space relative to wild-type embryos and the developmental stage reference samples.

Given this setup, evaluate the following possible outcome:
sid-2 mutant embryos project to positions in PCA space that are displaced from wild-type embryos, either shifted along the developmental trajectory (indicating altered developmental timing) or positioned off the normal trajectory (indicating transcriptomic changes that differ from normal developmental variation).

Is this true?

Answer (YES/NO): YES